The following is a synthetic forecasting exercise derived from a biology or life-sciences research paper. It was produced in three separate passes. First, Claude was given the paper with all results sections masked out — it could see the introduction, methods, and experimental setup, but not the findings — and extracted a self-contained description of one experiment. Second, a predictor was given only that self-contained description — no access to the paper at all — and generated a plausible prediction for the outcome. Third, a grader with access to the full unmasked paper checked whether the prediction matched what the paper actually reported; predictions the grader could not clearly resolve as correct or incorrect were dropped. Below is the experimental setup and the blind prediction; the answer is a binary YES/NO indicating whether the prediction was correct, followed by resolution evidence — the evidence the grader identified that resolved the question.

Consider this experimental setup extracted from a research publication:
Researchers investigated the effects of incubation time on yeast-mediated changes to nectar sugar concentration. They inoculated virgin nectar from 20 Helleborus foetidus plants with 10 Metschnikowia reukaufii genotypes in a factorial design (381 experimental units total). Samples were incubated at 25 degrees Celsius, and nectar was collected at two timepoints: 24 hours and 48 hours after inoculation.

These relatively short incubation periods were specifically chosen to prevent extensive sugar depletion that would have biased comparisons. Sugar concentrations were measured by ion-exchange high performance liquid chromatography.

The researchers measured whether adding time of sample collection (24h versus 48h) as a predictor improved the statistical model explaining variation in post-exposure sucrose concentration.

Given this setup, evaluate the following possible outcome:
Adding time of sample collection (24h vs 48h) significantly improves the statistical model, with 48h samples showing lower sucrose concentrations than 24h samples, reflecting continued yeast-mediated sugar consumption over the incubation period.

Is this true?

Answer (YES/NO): NO